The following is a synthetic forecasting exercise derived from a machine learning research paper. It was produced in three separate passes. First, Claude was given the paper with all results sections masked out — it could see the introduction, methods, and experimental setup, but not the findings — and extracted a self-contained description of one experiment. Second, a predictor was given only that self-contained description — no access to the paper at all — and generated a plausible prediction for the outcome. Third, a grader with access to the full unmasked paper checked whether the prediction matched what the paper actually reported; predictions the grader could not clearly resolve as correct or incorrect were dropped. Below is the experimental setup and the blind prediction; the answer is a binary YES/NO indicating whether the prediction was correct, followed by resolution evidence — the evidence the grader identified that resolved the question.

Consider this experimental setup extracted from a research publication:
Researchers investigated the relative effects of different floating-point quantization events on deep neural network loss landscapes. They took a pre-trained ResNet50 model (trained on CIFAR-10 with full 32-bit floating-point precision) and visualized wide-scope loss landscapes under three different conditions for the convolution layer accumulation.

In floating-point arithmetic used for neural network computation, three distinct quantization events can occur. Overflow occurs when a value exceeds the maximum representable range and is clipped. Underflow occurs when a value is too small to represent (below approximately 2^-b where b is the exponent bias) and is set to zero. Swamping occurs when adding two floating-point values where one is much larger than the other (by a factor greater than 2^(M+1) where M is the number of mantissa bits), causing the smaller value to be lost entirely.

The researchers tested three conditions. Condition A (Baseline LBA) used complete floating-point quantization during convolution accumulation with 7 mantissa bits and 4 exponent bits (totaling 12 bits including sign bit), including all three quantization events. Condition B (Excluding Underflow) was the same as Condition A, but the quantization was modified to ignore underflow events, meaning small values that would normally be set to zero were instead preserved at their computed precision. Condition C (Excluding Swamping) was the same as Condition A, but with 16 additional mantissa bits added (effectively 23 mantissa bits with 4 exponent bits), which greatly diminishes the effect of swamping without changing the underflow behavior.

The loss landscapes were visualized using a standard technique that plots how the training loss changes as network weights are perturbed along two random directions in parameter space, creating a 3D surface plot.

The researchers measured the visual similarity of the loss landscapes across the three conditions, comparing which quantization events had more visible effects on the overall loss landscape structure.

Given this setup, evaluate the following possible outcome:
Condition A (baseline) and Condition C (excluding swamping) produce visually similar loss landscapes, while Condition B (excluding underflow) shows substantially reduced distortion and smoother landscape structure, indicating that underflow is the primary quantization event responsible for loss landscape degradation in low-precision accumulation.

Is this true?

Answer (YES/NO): NO